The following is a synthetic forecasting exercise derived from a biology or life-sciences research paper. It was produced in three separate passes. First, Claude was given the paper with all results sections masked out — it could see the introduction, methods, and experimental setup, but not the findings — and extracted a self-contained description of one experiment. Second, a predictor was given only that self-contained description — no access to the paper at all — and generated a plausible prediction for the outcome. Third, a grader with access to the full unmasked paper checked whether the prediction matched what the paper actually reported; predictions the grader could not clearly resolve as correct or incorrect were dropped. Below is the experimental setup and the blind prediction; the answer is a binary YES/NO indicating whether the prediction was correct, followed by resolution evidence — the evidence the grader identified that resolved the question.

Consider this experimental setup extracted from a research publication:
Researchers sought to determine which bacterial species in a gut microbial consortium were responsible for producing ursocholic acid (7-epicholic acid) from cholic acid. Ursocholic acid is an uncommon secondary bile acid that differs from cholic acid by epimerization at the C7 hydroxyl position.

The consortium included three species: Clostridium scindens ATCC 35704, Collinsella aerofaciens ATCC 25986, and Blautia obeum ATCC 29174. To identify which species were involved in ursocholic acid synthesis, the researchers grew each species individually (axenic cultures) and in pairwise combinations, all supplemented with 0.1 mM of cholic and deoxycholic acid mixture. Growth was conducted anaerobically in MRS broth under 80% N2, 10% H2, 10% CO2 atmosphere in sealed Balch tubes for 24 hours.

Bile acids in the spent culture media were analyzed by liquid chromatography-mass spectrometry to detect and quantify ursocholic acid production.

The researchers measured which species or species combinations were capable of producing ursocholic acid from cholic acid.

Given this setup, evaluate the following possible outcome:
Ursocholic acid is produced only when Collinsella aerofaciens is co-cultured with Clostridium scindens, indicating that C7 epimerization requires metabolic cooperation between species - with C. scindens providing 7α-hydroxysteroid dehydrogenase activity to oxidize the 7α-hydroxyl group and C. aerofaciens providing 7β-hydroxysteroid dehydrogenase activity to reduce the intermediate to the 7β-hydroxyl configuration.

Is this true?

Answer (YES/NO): NO